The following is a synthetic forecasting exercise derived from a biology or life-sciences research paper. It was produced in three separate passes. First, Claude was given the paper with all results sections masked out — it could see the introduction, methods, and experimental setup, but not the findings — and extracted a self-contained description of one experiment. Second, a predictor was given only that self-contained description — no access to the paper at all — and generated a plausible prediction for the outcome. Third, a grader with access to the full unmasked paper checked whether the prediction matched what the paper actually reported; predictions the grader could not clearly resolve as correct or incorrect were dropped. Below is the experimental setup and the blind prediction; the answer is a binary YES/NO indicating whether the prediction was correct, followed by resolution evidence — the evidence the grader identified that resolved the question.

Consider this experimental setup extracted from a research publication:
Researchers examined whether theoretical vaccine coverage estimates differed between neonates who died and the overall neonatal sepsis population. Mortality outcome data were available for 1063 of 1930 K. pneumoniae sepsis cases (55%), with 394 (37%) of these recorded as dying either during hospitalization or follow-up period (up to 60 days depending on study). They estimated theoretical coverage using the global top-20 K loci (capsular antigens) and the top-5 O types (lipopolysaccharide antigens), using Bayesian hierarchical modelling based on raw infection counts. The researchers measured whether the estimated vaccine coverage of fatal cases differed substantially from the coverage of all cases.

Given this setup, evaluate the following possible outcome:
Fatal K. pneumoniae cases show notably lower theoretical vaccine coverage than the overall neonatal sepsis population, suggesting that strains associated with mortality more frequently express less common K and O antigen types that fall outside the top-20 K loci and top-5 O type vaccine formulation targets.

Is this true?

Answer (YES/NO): NO